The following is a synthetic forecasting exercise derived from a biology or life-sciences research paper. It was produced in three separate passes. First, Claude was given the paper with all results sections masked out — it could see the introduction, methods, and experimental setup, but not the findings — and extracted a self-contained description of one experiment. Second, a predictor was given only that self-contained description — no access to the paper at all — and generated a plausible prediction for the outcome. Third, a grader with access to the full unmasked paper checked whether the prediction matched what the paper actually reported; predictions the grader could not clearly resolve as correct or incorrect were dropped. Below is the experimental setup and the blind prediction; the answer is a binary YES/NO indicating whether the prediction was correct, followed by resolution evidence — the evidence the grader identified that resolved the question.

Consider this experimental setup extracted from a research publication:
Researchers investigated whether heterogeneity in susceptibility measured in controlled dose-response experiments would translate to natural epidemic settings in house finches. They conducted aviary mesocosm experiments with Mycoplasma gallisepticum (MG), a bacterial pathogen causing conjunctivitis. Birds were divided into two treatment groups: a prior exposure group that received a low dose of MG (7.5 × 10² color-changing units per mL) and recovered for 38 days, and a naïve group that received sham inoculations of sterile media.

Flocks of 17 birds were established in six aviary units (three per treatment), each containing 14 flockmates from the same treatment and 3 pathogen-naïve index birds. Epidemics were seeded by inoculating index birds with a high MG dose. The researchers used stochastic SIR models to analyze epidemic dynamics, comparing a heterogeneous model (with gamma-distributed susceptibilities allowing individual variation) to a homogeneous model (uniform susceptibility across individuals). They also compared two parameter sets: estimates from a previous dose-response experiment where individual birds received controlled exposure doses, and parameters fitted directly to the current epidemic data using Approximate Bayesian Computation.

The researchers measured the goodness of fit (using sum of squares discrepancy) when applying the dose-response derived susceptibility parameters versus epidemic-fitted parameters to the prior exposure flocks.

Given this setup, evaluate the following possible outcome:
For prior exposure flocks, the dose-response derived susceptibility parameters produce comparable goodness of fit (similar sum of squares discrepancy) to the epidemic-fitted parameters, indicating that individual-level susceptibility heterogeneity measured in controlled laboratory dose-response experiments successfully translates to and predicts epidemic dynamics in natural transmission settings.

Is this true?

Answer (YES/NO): NO